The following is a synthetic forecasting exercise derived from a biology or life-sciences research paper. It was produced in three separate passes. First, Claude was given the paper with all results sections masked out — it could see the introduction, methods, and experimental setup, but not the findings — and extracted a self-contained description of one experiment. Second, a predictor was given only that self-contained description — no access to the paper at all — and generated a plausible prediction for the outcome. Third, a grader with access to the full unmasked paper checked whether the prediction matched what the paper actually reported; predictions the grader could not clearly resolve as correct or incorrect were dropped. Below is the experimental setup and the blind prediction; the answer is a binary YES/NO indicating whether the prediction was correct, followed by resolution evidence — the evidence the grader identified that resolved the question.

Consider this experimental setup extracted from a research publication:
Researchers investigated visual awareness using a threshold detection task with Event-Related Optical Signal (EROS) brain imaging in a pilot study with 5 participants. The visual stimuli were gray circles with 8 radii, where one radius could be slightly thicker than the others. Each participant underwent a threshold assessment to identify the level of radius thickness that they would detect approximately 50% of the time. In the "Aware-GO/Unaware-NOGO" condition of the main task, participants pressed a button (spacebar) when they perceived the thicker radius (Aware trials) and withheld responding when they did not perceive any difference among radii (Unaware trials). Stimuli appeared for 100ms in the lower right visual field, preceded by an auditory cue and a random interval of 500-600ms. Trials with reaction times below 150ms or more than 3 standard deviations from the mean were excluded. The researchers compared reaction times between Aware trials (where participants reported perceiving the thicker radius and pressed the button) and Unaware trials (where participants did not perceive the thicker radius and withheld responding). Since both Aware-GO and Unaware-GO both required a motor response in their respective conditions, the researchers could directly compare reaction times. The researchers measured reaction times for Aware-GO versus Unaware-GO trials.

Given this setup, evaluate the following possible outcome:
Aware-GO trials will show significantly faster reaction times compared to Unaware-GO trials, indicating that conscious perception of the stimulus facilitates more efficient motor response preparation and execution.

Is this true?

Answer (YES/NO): NO